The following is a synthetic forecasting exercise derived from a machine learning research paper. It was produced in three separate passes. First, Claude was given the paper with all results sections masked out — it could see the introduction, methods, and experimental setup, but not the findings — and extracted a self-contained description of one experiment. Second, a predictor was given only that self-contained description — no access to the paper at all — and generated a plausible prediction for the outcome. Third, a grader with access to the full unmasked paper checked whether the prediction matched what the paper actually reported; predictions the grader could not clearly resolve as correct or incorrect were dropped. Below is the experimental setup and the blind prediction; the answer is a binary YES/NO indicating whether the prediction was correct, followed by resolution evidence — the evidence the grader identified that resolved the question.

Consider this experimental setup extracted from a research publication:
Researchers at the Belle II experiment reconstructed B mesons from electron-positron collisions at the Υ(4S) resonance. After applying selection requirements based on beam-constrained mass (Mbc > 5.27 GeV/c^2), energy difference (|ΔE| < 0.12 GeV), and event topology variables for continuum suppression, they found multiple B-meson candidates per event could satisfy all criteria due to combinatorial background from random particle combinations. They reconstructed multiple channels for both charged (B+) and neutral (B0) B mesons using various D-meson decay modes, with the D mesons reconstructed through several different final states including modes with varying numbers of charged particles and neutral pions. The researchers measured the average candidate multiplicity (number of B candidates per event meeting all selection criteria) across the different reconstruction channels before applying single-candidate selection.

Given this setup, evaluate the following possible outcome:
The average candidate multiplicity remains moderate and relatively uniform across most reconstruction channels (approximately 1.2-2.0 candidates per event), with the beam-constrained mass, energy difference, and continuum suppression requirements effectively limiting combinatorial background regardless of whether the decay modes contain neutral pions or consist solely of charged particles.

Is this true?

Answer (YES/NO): NO